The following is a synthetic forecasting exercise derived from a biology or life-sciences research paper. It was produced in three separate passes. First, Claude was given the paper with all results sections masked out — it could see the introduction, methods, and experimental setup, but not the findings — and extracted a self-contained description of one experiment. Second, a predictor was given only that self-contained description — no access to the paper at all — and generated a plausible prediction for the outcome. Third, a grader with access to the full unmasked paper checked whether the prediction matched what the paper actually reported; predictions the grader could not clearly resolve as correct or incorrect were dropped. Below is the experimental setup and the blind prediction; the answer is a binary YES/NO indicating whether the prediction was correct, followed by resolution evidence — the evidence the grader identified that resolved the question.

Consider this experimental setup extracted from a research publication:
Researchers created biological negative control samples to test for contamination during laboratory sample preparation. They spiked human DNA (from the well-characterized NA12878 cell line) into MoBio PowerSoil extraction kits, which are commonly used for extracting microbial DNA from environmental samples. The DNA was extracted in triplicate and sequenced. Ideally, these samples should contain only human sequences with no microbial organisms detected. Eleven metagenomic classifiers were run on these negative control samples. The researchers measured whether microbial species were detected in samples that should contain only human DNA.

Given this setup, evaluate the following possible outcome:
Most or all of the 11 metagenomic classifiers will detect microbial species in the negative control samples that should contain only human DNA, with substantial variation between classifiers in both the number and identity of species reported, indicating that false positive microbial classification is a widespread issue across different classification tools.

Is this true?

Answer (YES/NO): YES